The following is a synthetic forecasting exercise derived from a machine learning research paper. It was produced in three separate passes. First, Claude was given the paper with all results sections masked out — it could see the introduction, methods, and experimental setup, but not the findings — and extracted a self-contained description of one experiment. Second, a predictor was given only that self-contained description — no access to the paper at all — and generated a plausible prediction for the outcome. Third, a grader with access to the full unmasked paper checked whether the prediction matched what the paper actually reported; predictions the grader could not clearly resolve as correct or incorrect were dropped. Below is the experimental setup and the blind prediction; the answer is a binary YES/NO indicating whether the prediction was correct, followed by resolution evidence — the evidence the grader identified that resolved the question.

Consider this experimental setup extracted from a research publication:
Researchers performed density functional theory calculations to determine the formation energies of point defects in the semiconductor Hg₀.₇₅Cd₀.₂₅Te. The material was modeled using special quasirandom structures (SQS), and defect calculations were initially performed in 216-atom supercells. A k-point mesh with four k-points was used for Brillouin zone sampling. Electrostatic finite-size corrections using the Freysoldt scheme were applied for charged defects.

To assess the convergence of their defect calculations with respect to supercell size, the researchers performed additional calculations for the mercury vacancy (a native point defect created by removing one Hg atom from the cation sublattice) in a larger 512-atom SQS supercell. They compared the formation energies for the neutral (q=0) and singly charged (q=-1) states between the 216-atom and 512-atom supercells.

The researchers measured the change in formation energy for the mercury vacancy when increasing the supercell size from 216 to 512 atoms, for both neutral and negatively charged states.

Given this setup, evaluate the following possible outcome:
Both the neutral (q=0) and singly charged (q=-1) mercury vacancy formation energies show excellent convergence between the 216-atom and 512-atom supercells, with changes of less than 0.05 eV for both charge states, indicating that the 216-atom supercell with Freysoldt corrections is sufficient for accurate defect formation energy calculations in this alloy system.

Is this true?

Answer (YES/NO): YES